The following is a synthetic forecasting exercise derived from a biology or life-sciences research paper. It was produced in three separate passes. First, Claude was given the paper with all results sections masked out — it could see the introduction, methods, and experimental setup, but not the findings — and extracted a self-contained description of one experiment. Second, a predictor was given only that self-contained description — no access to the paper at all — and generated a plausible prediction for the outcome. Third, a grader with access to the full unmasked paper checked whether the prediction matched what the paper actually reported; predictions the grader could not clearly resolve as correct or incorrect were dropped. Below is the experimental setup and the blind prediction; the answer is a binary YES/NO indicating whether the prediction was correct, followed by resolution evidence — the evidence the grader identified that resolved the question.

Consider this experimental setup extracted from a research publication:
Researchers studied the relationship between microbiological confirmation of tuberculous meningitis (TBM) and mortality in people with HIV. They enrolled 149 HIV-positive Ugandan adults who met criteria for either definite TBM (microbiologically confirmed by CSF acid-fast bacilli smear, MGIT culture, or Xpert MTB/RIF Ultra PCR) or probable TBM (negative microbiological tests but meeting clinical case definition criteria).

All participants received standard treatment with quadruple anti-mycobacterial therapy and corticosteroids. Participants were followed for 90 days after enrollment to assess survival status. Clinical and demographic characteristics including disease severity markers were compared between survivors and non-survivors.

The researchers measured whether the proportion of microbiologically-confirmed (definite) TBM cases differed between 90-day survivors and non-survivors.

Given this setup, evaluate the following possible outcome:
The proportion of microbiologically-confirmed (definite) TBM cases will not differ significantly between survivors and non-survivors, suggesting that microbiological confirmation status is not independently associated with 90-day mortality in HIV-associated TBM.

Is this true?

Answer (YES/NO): YES